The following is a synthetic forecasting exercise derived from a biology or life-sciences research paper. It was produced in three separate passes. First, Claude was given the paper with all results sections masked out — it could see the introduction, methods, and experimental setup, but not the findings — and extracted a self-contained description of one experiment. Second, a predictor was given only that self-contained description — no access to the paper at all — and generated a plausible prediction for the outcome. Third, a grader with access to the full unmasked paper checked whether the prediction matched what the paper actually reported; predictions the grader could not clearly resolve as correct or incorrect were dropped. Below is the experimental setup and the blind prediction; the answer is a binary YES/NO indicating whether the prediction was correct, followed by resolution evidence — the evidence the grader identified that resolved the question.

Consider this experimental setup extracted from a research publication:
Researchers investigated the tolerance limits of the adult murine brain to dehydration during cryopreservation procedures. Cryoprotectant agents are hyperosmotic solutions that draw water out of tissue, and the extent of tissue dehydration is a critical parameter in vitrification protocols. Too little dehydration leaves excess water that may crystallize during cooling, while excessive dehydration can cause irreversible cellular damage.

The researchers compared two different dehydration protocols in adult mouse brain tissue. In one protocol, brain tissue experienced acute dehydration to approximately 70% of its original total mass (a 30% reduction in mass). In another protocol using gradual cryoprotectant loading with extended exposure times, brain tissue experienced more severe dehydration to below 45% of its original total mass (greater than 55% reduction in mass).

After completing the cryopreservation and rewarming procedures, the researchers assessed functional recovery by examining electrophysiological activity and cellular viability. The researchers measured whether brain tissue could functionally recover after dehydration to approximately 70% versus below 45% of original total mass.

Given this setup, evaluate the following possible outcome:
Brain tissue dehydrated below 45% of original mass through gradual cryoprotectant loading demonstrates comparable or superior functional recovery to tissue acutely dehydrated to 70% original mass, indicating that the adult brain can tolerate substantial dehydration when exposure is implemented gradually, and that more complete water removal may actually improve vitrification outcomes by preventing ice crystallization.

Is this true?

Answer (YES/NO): NO